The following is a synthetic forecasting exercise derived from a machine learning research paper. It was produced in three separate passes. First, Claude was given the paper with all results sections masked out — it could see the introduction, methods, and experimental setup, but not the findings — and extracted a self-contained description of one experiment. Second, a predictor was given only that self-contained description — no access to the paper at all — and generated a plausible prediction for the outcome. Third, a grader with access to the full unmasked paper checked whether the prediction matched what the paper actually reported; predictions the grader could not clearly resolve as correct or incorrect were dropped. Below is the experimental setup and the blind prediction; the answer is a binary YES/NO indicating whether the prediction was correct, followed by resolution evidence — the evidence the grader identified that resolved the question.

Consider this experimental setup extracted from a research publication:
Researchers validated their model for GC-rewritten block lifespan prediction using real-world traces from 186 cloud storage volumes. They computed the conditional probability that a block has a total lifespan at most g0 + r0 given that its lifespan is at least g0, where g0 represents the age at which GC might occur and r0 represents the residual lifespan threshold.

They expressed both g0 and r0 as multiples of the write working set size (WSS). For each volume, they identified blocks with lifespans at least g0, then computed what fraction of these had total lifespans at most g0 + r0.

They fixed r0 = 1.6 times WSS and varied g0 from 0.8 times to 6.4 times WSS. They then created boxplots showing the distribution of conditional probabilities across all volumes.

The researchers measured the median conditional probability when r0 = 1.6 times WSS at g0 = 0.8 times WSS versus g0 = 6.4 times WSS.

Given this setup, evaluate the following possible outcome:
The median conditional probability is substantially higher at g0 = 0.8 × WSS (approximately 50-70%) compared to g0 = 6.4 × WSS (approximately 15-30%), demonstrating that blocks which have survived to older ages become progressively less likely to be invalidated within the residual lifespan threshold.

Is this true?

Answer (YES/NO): NO